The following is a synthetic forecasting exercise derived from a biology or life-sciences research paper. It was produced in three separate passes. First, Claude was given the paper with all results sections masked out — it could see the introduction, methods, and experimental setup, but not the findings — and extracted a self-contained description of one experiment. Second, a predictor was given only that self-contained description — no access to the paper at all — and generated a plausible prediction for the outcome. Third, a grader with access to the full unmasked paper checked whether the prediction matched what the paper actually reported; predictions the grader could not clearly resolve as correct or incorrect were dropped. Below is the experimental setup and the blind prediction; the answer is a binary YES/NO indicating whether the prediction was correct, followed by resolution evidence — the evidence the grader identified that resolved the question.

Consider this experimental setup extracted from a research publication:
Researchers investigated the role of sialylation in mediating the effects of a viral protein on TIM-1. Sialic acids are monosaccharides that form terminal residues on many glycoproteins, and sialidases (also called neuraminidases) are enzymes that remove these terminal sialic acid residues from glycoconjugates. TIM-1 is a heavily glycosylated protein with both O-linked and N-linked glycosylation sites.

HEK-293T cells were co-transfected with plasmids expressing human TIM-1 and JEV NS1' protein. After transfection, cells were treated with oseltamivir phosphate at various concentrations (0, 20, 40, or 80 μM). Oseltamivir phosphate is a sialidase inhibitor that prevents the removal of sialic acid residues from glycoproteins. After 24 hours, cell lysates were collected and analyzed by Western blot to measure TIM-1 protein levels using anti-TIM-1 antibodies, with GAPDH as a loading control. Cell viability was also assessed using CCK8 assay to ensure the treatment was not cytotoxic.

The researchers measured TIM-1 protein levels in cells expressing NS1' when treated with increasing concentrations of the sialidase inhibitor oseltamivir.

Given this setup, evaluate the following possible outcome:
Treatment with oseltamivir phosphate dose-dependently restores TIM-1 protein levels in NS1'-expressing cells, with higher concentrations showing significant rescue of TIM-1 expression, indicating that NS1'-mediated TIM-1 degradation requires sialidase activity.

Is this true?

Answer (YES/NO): NO